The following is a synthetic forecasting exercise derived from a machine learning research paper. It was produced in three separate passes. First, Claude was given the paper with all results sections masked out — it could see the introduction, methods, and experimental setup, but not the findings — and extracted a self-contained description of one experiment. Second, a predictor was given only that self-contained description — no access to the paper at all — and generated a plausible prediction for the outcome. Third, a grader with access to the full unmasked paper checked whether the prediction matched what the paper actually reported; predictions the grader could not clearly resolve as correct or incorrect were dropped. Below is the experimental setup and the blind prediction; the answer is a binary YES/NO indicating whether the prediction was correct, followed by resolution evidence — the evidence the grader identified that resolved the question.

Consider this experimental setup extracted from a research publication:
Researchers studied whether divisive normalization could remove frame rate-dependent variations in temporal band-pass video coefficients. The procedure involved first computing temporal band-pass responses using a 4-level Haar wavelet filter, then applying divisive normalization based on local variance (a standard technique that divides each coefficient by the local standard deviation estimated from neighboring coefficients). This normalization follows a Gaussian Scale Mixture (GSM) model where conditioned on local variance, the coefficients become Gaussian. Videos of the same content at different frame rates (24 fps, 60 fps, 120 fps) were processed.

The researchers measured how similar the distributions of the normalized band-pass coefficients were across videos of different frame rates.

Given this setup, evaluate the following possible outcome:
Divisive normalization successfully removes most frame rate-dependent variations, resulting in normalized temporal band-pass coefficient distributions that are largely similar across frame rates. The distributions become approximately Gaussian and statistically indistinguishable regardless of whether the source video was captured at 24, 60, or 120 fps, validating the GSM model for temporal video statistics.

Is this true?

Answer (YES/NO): NO